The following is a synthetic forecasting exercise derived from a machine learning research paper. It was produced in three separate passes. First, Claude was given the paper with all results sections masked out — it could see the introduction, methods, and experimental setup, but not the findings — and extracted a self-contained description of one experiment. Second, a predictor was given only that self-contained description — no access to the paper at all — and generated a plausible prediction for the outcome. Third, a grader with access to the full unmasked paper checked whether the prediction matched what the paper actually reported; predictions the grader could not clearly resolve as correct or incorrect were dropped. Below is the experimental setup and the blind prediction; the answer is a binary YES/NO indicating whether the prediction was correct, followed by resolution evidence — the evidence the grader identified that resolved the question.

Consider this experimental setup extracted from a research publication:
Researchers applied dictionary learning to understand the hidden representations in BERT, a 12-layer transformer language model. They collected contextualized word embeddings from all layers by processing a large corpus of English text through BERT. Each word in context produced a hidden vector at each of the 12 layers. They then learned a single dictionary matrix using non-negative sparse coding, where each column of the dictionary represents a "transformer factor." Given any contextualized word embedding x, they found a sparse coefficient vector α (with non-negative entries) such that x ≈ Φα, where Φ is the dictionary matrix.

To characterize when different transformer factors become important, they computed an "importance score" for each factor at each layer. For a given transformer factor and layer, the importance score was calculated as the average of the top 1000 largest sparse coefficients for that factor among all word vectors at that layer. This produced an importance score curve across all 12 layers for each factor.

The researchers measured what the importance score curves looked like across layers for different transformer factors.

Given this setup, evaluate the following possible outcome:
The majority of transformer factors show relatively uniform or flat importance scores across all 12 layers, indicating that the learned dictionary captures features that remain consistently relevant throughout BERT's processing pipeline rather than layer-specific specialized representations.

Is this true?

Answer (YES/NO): NO